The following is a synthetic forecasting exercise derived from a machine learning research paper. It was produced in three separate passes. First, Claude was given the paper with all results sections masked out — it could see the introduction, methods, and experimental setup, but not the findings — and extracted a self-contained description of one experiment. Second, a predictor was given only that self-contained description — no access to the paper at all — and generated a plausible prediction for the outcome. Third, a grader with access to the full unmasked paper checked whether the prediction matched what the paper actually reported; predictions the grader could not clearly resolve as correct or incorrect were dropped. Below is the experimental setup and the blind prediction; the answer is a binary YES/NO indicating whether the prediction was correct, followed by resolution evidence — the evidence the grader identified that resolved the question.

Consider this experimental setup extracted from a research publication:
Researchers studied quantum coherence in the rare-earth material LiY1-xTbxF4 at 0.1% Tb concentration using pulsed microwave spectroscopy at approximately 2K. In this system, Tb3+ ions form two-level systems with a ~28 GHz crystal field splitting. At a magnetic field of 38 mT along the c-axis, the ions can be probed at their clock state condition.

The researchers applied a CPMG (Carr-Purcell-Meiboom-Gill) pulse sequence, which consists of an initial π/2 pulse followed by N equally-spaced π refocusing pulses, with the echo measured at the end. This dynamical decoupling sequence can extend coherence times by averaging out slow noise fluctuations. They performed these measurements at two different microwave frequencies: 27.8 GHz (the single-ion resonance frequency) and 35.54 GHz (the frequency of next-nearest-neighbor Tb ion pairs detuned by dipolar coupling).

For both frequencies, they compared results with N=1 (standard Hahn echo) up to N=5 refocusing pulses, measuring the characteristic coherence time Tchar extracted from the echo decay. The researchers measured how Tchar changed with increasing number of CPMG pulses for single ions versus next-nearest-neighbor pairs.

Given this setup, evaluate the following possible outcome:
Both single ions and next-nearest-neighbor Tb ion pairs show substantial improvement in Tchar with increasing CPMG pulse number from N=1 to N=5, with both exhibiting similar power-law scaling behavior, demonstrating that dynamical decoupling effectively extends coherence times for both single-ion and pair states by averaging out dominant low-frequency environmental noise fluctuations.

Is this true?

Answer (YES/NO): NO